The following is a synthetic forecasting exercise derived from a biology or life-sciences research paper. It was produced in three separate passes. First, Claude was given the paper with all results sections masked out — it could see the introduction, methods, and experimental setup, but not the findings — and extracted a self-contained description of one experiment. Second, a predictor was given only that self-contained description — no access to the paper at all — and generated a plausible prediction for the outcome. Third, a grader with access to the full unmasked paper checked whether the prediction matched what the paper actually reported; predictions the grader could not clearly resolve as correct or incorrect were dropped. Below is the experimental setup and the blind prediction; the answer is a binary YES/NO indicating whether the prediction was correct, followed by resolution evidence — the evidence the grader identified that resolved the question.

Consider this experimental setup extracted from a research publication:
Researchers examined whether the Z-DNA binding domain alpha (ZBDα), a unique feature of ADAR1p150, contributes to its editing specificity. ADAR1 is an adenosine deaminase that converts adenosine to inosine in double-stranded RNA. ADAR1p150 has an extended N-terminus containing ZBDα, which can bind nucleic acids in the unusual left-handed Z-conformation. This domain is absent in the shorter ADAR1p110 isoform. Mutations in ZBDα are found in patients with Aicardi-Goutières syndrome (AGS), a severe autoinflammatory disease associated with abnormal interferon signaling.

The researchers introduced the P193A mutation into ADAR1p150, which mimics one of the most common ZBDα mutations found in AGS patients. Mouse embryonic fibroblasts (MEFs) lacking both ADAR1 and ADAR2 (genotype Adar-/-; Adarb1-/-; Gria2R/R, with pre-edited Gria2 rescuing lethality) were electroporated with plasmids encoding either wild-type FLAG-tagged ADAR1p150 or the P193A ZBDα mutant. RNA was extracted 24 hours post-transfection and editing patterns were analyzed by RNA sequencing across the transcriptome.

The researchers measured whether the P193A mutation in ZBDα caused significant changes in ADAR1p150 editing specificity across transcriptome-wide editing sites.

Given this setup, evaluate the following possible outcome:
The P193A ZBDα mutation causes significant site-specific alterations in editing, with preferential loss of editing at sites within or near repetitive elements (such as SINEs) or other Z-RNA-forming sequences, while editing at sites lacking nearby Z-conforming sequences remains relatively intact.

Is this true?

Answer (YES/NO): NO